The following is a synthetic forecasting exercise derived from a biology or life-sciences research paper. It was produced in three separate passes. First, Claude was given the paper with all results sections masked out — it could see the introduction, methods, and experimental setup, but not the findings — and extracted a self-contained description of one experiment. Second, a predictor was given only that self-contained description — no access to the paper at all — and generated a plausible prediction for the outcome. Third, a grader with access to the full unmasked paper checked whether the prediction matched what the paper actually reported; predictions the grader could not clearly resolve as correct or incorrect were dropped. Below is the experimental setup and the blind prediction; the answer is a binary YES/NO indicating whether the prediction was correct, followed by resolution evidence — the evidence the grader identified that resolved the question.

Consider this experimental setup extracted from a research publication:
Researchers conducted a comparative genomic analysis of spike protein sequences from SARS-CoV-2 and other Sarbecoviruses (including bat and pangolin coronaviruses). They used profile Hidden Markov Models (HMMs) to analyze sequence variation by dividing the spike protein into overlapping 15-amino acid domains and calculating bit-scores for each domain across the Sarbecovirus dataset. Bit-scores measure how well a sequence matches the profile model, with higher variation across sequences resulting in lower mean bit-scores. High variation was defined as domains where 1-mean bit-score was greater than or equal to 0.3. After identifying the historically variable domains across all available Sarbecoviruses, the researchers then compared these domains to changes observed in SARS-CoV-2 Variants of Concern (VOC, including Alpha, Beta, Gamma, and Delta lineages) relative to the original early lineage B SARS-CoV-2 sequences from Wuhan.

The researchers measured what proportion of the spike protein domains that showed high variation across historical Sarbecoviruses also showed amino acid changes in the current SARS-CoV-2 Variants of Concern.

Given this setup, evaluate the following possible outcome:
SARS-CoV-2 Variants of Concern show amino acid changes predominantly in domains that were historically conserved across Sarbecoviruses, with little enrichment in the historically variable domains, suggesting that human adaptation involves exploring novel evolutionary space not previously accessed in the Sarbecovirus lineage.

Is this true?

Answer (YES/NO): NO